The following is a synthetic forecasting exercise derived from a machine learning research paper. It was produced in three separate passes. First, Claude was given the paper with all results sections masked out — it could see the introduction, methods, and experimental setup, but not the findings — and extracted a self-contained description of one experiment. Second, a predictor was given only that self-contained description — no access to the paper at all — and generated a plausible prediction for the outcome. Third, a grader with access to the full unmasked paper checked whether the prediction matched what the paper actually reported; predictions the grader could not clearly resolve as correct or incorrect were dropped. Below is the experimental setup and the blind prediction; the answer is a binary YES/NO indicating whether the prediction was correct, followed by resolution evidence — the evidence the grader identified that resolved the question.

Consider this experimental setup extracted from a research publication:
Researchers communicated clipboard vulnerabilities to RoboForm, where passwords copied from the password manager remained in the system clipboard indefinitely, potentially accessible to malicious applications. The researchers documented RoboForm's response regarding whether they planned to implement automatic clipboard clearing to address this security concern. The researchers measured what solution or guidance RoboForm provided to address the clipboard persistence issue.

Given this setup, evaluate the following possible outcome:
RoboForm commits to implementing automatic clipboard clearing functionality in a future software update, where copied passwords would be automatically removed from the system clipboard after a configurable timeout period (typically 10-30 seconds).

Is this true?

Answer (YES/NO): NO